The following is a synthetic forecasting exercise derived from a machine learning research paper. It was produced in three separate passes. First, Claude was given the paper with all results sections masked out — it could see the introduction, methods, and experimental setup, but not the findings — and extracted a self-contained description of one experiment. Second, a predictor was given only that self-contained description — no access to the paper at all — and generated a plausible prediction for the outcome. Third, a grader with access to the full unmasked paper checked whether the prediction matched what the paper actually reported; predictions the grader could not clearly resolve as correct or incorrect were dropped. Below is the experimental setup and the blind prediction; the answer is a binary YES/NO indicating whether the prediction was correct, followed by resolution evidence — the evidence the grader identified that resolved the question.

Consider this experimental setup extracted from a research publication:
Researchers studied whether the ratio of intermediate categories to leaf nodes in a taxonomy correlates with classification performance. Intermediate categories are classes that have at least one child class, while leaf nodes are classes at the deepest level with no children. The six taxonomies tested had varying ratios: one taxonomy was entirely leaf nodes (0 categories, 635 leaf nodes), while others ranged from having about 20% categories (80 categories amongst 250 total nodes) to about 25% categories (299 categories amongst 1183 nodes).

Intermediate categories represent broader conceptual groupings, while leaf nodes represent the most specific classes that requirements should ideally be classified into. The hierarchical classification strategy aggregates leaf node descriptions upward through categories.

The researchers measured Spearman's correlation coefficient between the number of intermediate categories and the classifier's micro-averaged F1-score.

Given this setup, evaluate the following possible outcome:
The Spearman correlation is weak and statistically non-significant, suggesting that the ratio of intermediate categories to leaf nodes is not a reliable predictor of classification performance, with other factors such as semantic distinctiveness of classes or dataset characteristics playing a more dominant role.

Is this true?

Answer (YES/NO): YES